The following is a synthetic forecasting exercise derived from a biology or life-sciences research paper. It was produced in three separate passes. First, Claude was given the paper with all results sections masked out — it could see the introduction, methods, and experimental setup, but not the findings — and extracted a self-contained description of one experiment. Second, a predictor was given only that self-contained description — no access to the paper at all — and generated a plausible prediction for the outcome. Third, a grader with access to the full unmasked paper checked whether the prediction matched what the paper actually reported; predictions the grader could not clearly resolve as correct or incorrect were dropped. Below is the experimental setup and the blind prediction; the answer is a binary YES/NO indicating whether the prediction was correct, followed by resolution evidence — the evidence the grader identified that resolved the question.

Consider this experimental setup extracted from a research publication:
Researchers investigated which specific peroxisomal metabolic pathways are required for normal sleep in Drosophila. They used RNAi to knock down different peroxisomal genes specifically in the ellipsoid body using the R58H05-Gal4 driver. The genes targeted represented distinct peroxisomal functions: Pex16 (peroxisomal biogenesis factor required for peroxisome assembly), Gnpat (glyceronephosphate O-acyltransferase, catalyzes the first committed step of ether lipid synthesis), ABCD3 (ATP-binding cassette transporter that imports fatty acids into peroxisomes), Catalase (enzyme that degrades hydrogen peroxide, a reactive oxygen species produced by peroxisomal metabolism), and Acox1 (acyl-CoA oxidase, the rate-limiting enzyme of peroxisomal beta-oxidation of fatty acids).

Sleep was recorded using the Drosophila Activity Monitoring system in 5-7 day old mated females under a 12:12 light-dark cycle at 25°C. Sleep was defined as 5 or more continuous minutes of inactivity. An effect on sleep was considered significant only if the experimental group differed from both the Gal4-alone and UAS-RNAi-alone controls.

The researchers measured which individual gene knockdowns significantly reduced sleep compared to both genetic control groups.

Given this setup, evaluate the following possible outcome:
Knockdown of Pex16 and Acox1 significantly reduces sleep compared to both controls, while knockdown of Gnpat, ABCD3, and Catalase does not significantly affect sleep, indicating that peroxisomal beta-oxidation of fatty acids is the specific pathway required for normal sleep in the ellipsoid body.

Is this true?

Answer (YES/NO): NO